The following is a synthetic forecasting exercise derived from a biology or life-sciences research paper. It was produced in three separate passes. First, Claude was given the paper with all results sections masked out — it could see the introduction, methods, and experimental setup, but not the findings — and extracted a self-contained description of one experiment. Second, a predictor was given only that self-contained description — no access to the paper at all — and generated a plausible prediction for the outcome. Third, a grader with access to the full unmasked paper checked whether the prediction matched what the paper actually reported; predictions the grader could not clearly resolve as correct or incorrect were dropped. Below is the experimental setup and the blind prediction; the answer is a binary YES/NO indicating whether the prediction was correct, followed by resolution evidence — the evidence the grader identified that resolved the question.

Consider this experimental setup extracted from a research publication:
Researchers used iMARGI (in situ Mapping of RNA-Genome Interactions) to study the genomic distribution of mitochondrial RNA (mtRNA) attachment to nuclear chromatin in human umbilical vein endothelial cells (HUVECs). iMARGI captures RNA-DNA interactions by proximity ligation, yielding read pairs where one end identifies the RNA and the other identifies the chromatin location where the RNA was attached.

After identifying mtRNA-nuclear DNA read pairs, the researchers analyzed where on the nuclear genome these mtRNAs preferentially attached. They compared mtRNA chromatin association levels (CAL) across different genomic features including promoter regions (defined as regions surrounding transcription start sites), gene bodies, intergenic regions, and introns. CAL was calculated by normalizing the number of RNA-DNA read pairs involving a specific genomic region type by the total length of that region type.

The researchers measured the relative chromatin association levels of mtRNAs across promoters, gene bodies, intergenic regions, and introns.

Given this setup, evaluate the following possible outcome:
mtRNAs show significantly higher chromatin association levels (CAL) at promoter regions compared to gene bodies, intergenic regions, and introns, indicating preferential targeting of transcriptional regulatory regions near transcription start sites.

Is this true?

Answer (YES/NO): YES